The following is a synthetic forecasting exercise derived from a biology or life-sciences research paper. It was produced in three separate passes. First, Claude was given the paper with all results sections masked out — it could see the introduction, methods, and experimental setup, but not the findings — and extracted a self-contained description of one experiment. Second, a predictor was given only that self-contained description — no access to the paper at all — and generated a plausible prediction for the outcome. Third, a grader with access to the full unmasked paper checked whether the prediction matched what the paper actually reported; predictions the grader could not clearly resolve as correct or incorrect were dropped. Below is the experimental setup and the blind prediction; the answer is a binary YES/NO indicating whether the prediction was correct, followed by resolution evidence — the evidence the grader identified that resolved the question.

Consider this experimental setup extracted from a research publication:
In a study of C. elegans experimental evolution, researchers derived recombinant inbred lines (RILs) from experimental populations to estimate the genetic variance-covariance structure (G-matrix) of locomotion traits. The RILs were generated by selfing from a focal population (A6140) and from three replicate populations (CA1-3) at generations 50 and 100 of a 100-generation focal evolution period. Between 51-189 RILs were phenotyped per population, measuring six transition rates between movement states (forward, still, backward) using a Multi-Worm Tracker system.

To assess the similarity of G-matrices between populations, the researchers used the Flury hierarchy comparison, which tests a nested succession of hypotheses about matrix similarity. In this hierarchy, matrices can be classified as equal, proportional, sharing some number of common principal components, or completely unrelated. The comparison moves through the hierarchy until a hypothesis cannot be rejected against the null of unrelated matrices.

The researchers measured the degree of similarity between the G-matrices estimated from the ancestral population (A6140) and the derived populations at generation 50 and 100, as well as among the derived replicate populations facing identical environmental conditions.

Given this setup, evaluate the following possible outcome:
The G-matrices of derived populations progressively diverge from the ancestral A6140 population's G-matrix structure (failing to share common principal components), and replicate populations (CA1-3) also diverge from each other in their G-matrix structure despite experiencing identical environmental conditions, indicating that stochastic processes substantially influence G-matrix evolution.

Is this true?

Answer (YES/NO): NO